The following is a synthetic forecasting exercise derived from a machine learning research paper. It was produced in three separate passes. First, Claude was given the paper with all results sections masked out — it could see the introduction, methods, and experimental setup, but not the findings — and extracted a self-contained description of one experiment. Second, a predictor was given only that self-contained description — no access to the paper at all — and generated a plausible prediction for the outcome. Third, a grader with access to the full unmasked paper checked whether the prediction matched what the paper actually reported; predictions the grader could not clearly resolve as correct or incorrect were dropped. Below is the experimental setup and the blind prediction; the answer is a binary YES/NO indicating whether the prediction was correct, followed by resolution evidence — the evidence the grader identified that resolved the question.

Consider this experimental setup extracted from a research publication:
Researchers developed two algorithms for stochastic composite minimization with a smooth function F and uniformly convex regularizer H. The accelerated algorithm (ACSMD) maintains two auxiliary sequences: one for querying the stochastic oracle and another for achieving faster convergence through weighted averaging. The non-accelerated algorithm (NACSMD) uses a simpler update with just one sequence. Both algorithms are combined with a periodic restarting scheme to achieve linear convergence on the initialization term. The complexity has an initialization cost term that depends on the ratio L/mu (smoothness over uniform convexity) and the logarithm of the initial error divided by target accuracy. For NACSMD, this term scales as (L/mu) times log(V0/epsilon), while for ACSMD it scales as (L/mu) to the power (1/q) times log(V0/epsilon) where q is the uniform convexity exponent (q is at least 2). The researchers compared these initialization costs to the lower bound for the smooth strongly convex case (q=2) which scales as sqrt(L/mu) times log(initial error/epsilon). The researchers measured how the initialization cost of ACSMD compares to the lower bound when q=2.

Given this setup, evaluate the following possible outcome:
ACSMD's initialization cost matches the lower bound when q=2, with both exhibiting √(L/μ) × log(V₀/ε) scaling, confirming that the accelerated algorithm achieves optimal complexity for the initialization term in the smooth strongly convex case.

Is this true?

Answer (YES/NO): YES